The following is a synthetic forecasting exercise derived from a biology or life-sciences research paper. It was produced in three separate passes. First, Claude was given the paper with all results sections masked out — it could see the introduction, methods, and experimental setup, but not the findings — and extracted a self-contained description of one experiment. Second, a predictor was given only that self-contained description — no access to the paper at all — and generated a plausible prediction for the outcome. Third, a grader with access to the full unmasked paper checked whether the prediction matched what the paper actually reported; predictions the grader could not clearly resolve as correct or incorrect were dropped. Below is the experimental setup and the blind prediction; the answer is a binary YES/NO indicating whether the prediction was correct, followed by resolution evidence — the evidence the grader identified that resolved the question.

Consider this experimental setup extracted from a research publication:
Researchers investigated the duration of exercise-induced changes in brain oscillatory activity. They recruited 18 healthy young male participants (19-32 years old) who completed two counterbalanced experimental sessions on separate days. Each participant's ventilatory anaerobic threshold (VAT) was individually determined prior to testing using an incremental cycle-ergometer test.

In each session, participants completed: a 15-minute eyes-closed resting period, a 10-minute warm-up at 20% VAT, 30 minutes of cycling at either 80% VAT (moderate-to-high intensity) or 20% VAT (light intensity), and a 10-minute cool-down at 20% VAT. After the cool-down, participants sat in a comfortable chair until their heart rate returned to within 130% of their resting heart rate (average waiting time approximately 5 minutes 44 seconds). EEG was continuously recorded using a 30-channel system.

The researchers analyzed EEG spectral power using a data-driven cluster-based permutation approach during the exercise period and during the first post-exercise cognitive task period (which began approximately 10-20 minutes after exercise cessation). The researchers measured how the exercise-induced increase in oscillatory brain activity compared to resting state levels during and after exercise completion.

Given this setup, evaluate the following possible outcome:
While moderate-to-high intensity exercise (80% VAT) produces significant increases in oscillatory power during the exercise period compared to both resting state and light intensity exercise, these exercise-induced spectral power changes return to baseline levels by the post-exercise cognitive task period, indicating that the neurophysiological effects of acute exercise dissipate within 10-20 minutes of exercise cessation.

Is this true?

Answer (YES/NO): YES